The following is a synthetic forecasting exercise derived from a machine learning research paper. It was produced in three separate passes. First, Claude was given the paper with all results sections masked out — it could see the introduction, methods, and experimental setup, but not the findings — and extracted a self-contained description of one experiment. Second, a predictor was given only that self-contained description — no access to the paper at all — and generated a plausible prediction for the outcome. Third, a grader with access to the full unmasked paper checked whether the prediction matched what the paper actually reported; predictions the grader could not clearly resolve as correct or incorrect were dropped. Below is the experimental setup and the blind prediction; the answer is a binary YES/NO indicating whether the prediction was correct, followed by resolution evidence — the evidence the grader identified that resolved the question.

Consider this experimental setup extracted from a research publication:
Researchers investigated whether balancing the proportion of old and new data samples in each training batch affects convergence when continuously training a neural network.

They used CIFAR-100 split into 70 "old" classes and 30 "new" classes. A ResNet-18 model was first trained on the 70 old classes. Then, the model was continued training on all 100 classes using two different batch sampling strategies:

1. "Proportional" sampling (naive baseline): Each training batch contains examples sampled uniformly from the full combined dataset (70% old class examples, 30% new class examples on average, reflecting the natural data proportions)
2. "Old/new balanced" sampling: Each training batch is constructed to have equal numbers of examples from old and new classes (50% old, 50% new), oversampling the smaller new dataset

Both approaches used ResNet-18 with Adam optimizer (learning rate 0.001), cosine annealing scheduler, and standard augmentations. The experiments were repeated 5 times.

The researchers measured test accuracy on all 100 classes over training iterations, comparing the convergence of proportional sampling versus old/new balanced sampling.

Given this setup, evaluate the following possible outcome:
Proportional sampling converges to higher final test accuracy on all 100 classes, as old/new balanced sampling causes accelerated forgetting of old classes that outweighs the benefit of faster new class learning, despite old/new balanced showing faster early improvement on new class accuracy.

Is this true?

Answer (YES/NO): NO